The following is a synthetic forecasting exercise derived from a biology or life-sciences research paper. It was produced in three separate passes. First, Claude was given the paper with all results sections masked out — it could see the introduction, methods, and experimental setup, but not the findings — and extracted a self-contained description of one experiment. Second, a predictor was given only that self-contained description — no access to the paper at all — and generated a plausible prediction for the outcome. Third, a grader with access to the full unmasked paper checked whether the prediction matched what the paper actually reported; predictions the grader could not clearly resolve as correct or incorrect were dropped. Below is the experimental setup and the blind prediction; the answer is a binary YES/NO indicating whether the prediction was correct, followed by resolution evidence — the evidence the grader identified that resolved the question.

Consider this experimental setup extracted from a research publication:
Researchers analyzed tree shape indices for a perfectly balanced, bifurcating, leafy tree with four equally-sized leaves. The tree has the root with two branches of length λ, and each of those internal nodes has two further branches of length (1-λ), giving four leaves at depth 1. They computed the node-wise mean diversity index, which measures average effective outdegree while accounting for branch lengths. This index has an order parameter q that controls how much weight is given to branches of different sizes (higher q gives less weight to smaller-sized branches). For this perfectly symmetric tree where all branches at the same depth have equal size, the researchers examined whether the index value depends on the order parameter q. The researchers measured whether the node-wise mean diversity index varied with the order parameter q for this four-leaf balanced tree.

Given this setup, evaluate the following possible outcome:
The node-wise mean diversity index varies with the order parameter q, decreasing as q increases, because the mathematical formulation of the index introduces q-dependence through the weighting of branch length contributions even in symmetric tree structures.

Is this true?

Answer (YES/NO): NO